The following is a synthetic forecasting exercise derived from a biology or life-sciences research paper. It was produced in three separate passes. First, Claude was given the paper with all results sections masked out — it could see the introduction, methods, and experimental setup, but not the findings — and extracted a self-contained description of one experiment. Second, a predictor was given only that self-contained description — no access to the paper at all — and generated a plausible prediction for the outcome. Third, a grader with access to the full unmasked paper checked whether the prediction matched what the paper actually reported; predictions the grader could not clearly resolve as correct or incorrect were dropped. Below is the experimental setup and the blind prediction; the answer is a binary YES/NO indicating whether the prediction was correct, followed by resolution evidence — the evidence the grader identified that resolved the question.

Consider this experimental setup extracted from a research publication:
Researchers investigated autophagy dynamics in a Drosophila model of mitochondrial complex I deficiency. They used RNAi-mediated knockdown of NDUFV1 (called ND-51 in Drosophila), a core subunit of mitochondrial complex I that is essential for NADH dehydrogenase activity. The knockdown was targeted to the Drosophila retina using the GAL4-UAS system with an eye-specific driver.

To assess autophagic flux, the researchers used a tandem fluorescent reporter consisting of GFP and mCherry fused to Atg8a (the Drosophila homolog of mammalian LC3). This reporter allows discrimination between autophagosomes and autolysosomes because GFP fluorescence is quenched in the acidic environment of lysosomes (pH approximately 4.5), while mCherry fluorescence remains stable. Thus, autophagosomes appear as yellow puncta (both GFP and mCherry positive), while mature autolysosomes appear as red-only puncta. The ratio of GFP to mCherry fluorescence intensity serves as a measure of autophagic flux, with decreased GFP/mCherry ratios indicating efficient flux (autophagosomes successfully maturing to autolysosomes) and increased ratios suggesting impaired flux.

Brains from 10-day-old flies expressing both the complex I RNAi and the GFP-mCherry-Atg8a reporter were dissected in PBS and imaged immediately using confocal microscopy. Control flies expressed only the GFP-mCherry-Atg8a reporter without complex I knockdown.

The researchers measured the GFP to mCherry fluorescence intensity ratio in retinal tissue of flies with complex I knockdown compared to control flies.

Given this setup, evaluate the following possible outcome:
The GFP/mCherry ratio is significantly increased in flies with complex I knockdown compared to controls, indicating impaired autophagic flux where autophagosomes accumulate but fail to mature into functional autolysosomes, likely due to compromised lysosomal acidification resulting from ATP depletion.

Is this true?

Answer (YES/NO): YES